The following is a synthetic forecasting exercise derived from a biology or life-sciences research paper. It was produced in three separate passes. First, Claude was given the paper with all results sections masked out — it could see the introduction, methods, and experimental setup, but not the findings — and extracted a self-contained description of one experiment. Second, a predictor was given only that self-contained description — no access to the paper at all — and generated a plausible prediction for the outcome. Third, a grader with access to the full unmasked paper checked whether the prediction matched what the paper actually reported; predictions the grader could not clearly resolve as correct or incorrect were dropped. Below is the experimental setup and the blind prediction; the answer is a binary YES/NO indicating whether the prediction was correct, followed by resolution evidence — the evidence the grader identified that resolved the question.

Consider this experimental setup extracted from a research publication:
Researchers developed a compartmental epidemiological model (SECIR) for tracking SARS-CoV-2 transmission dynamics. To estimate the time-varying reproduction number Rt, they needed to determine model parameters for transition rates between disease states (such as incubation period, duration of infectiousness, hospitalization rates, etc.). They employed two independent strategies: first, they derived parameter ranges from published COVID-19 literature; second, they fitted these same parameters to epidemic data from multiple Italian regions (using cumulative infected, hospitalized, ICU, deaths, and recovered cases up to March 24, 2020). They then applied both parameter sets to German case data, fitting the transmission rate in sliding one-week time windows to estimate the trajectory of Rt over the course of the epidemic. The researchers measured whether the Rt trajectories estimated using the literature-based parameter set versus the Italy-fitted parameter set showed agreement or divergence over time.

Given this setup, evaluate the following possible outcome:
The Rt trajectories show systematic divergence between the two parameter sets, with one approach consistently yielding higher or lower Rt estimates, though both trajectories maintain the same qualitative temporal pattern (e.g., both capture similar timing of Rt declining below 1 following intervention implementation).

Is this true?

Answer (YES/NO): NO